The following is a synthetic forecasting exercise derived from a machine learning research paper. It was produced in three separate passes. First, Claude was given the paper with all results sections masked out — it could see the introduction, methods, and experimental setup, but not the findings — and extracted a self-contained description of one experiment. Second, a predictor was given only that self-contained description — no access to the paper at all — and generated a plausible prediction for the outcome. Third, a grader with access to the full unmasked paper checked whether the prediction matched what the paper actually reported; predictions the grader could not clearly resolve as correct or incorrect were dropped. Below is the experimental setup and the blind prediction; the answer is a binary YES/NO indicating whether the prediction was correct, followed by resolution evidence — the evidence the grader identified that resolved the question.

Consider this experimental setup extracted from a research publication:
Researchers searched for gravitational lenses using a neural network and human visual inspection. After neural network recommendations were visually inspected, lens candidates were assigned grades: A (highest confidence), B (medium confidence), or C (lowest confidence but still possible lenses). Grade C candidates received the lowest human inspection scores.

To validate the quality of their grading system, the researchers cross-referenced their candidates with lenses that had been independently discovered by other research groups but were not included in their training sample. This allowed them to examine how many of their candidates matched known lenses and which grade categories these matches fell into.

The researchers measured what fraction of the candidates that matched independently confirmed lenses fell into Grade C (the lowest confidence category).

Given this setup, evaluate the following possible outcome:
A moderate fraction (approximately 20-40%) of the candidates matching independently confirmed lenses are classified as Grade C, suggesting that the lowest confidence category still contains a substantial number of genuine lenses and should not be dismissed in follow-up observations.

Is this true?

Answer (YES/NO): NO